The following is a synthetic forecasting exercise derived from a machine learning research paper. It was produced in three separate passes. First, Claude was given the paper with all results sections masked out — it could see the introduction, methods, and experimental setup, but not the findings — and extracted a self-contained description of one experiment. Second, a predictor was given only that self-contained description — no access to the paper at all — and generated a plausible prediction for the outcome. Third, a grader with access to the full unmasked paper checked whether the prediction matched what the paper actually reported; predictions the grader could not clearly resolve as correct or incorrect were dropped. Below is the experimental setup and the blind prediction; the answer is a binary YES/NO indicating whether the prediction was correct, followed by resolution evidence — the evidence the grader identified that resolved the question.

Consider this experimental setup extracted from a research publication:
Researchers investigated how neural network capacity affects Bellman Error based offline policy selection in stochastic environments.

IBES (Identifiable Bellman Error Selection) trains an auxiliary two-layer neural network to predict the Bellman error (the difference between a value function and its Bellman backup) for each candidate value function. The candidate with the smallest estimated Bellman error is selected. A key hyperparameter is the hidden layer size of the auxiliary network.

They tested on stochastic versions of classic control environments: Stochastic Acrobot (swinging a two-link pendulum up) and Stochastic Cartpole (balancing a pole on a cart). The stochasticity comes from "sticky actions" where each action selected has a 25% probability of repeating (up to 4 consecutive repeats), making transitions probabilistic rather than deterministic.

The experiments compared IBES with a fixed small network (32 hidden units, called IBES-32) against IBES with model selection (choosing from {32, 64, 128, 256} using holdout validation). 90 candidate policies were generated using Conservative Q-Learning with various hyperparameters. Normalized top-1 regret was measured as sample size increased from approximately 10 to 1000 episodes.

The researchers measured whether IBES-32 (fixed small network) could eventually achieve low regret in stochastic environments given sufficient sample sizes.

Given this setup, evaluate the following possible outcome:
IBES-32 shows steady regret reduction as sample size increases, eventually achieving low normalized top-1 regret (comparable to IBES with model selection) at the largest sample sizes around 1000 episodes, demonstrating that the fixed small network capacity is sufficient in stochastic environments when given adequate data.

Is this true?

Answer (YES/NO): NO